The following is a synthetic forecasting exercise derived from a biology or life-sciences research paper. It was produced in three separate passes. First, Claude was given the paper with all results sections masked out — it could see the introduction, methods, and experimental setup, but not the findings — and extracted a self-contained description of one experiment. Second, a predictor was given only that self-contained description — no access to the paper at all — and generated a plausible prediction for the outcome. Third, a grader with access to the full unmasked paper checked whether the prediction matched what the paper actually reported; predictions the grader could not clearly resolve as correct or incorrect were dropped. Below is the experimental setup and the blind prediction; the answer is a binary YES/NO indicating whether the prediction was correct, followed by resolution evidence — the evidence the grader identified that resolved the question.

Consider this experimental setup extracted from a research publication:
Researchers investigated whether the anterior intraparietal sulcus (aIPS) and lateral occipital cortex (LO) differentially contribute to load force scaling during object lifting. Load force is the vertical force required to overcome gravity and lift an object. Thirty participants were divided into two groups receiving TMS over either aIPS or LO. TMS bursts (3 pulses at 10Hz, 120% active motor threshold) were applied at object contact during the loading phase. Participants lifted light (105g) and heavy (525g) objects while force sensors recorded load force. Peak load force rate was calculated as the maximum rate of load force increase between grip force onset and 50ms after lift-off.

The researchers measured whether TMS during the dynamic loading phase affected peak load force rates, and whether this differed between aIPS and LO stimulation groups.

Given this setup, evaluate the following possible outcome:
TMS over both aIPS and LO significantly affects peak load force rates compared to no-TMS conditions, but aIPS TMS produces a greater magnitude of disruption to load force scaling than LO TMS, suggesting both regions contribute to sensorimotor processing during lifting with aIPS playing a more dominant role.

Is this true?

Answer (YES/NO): NO